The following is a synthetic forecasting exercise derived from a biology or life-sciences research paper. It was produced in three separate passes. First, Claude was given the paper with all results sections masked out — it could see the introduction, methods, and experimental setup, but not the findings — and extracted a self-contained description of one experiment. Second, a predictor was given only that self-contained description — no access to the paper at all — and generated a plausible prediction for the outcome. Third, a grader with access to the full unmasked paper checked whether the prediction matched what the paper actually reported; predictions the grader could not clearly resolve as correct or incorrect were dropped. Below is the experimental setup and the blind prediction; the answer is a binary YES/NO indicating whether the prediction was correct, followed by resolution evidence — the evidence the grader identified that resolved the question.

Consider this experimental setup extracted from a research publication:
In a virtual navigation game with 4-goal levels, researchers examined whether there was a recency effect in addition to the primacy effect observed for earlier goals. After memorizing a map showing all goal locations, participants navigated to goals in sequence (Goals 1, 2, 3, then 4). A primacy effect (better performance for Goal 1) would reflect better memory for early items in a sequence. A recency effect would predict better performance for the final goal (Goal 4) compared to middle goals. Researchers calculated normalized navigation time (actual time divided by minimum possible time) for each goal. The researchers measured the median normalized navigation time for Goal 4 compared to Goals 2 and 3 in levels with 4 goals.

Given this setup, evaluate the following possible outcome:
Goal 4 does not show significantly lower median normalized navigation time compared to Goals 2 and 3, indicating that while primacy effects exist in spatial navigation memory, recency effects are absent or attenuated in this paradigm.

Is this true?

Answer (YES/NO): NO